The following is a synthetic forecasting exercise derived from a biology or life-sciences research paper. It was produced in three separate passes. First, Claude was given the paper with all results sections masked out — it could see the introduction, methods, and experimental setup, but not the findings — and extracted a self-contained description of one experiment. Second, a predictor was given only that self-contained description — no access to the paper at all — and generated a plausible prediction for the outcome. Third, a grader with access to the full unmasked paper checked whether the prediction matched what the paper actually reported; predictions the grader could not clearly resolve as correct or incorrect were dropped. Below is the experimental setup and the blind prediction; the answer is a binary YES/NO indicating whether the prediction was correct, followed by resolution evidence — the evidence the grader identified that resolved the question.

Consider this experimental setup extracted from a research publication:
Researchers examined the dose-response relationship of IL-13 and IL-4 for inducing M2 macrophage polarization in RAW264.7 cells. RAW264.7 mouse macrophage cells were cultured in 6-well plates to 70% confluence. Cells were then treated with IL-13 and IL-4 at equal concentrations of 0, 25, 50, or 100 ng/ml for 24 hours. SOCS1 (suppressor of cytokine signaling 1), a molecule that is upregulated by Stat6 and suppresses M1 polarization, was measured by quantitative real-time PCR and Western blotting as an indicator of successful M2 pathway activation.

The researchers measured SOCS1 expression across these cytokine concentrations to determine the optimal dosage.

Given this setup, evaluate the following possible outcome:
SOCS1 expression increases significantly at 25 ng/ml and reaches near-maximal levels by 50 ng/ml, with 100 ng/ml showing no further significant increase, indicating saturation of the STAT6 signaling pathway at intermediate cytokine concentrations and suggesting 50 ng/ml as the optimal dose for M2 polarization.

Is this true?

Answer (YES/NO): NO